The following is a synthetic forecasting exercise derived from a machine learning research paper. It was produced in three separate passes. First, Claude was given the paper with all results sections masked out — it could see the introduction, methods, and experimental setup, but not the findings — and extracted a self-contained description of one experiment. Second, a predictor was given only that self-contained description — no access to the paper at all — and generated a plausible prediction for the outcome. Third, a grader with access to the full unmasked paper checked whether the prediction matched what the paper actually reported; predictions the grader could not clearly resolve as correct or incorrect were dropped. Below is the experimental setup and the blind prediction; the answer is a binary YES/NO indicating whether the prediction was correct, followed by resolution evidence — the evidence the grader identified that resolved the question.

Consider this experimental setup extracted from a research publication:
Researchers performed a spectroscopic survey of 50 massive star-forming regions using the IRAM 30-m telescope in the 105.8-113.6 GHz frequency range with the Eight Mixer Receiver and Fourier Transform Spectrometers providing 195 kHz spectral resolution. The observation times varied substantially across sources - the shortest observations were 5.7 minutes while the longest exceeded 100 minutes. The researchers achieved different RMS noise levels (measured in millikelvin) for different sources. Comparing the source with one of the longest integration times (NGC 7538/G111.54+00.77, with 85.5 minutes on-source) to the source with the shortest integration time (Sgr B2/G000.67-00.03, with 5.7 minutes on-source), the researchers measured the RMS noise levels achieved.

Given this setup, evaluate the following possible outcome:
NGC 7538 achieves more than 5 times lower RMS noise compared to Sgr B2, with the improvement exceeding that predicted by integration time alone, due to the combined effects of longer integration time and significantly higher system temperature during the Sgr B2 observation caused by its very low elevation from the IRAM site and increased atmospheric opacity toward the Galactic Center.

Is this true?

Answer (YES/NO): NO